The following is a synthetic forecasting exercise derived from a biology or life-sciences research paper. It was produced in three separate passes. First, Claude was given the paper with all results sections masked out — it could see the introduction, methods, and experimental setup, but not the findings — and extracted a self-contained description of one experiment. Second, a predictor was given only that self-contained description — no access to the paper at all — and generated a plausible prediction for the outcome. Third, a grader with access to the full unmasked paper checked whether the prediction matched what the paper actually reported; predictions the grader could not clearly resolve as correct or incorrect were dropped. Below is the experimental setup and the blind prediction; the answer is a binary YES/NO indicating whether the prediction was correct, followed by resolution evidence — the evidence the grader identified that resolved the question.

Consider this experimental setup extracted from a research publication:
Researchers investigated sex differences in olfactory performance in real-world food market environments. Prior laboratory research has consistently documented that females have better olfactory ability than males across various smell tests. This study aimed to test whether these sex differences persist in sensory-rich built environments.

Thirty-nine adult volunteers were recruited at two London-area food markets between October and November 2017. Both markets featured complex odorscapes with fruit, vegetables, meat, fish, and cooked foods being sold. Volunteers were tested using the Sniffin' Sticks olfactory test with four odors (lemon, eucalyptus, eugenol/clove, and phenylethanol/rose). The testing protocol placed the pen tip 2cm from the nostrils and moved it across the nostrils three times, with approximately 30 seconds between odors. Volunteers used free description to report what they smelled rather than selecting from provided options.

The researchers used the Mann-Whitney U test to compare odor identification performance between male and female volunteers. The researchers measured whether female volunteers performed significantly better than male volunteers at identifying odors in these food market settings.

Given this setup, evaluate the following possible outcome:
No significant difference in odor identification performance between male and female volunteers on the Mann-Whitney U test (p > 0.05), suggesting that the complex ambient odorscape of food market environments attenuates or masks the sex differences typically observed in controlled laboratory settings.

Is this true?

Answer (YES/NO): YES